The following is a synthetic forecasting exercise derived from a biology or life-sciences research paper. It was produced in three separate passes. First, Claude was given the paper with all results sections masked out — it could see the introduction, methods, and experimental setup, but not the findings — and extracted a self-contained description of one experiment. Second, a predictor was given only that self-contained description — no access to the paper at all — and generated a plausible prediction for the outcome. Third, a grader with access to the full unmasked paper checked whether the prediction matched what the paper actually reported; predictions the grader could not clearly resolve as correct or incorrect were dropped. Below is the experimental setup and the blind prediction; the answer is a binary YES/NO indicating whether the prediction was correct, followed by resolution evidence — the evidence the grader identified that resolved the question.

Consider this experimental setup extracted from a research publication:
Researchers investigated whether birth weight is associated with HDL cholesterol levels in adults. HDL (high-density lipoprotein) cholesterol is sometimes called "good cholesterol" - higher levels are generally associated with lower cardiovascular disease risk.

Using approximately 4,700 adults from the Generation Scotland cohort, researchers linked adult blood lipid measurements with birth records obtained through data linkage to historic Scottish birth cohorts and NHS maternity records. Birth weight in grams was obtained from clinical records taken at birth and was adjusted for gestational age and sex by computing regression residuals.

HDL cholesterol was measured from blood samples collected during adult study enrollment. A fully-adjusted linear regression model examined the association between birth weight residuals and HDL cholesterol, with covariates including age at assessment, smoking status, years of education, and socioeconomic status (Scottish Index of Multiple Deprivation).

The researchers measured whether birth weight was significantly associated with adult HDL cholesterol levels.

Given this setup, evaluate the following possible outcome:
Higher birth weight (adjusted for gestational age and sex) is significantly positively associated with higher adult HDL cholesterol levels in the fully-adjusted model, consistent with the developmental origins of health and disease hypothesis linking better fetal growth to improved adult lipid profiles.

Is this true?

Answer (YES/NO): NO